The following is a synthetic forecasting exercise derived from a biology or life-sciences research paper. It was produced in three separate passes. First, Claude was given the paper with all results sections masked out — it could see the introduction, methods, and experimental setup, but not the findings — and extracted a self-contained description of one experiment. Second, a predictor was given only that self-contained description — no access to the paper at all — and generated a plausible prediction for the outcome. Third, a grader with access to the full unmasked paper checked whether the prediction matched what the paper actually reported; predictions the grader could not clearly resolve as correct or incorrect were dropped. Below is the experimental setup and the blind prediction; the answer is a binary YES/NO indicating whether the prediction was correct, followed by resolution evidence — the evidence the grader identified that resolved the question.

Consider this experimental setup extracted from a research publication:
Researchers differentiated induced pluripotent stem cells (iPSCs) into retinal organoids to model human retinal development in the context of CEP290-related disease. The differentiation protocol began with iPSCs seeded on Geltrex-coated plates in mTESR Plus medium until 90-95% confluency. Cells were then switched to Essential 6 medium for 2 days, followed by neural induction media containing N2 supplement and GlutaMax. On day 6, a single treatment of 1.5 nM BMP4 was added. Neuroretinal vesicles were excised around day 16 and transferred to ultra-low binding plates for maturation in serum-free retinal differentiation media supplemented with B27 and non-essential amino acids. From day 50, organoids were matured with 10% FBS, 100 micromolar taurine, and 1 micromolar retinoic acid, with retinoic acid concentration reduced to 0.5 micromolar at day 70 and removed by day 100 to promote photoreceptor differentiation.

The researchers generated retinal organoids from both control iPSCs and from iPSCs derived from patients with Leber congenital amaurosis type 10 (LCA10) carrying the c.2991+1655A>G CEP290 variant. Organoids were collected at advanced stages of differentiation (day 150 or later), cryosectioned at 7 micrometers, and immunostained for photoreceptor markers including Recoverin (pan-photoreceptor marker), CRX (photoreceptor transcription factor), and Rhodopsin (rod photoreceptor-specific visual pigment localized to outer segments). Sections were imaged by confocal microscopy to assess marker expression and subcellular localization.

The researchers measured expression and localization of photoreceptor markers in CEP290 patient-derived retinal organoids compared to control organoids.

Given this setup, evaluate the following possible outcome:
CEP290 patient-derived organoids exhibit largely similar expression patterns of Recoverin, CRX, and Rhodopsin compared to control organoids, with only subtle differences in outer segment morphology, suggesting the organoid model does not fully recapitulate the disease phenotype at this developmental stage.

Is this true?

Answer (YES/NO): NO